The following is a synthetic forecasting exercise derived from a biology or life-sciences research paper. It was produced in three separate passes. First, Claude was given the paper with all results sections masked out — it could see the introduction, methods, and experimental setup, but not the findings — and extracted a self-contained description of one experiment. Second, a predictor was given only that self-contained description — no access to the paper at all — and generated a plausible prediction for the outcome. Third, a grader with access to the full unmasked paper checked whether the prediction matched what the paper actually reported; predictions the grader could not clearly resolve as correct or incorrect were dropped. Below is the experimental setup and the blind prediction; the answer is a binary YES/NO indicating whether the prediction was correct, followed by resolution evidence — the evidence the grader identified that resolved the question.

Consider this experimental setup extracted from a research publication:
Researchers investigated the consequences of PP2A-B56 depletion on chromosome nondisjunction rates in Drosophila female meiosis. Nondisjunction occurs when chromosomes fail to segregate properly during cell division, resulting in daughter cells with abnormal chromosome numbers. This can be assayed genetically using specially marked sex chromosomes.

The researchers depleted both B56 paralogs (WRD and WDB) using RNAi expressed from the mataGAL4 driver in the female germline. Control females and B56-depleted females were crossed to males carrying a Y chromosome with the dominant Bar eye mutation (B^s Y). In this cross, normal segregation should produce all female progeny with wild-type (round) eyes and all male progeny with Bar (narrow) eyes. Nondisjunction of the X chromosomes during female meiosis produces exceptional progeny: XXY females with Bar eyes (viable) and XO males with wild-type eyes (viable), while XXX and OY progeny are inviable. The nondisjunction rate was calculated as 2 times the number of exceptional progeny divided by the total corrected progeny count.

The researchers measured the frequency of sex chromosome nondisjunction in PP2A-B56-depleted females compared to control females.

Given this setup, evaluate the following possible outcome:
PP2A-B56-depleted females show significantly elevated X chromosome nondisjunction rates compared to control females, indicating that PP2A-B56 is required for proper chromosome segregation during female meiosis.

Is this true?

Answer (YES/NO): NO